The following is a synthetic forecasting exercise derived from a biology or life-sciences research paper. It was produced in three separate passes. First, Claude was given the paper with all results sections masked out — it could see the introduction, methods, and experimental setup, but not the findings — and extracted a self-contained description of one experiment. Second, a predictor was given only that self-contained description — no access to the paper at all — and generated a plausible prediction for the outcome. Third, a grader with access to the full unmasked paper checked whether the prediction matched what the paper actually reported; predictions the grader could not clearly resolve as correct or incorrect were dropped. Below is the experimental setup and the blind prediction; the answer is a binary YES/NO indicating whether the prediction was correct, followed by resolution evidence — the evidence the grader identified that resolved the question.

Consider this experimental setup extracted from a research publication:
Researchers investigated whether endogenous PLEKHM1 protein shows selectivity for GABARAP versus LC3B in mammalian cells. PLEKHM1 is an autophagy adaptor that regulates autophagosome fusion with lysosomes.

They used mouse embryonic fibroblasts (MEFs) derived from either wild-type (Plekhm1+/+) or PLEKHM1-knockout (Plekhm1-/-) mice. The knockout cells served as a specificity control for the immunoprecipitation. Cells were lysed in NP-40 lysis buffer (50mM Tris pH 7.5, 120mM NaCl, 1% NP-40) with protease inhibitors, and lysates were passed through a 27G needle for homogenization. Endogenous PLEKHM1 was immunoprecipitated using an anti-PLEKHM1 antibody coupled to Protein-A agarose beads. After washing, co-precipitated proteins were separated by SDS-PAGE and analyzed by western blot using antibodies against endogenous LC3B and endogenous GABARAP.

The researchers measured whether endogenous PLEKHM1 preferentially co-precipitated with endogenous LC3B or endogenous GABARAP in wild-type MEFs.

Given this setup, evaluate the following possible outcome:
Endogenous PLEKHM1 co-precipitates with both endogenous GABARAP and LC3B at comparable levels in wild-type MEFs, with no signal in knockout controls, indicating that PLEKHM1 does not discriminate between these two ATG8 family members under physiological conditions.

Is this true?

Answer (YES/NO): NO